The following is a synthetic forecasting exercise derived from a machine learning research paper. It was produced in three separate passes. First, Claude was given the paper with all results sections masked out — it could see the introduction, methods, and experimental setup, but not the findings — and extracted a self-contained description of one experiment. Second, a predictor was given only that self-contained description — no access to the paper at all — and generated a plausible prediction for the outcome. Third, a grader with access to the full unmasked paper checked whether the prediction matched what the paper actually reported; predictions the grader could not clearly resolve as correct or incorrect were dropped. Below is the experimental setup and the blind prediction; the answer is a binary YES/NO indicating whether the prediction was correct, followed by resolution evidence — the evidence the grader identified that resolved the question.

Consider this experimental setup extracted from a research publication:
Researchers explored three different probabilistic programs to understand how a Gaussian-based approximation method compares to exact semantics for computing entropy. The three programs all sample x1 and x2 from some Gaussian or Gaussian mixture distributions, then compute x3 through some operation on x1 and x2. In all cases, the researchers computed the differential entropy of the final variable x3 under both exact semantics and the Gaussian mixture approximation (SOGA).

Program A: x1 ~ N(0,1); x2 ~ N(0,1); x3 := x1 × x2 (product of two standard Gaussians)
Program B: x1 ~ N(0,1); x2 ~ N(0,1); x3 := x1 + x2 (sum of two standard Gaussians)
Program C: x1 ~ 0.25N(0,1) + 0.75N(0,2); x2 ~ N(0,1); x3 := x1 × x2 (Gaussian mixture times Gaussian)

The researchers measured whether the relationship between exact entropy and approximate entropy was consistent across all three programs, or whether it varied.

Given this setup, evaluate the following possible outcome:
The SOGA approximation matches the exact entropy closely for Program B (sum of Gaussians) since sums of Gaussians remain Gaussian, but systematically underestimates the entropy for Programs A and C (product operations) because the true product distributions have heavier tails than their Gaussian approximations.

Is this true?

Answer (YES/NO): NO